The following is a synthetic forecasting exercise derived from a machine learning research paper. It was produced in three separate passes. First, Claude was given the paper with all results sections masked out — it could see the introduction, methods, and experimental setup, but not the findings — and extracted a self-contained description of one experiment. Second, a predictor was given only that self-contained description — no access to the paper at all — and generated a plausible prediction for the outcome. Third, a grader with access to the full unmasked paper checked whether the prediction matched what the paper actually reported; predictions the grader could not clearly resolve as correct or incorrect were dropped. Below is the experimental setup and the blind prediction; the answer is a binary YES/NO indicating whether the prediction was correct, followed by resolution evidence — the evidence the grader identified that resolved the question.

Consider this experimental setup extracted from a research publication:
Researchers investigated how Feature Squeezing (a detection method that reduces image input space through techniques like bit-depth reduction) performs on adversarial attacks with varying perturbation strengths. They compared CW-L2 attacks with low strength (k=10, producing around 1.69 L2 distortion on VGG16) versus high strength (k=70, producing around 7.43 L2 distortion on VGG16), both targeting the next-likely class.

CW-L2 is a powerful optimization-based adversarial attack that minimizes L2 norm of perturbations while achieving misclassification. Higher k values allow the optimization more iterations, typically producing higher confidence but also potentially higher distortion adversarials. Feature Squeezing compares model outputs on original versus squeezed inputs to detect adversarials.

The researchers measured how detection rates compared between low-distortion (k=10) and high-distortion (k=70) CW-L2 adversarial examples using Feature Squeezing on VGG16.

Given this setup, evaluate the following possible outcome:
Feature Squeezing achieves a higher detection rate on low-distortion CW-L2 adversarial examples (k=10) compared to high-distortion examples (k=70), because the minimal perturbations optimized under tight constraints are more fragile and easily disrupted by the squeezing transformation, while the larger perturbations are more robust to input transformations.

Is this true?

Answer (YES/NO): YES